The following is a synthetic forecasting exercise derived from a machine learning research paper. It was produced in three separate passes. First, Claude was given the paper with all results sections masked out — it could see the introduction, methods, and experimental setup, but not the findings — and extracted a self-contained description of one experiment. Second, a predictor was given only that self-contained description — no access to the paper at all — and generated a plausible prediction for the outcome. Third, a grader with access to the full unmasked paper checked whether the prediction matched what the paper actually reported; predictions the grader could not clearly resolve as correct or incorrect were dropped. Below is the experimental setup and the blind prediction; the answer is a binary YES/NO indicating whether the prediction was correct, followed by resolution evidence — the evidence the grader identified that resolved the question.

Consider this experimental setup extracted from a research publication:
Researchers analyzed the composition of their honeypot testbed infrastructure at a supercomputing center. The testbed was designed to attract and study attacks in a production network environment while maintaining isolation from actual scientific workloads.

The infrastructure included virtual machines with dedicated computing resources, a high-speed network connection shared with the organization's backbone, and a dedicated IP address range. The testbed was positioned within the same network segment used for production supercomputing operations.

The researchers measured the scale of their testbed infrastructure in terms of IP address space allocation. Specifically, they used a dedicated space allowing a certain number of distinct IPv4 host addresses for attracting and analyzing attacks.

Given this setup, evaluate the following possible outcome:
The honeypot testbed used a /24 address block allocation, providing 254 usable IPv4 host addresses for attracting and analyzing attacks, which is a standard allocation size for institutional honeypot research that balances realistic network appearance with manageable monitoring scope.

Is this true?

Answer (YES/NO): NO